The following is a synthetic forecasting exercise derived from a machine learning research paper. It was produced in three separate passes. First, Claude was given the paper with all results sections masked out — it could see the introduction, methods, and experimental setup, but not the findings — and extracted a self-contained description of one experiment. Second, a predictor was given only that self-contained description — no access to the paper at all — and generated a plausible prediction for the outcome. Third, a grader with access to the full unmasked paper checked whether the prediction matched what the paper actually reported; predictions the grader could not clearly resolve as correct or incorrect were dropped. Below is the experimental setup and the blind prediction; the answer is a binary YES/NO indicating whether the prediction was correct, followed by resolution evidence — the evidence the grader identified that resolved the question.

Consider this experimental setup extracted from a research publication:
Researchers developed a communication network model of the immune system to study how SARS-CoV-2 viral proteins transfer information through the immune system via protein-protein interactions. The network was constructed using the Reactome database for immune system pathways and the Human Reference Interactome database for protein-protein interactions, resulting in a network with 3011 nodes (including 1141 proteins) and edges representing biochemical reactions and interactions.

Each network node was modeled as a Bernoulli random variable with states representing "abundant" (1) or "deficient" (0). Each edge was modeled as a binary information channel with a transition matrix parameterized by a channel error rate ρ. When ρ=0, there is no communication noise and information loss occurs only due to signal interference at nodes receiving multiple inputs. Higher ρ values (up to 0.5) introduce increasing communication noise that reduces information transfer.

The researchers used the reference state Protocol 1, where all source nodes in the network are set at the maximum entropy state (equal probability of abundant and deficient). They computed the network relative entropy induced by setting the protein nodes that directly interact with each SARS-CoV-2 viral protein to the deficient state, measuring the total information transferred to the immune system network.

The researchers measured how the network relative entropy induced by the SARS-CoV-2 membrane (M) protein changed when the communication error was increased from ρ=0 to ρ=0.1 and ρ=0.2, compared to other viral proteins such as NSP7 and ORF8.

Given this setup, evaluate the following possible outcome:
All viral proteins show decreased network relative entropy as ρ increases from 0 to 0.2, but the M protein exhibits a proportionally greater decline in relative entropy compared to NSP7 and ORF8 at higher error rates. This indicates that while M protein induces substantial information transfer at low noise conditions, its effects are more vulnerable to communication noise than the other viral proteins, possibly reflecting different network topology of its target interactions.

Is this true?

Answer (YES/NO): YES